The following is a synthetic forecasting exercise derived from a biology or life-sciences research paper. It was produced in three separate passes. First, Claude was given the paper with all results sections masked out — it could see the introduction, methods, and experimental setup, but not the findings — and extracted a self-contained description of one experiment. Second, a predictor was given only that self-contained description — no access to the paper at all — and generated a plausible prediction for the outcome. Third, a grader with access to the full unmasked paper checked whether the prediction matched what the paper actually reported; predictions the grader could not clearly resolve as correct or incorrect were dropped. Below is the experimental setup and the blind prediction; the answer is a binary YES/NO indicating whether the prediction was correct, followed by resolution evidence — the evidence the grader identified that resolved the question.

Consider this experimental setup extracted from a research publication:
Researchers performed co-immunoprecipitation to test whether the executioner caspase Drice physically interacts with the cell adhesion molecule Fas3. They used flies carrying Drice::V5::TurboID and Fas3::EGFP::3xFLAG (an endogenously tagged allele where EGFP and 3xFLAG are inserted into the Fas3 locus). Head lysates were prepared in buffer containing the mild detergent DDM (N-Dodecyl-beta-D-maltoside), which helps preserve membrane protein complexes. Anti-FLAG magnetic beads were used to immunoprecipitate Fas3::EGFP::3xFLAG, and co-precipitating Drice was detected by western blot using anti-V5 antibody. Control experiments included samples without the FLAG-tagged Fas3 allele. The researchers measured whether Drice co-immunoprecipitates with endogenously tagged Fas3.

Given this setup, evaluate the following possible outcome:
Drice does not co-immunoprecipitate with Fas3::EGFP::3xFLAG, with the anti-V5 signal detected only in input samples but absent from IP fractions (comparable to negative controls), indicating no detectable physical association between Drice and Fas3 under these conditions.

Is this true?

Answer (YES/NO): YES